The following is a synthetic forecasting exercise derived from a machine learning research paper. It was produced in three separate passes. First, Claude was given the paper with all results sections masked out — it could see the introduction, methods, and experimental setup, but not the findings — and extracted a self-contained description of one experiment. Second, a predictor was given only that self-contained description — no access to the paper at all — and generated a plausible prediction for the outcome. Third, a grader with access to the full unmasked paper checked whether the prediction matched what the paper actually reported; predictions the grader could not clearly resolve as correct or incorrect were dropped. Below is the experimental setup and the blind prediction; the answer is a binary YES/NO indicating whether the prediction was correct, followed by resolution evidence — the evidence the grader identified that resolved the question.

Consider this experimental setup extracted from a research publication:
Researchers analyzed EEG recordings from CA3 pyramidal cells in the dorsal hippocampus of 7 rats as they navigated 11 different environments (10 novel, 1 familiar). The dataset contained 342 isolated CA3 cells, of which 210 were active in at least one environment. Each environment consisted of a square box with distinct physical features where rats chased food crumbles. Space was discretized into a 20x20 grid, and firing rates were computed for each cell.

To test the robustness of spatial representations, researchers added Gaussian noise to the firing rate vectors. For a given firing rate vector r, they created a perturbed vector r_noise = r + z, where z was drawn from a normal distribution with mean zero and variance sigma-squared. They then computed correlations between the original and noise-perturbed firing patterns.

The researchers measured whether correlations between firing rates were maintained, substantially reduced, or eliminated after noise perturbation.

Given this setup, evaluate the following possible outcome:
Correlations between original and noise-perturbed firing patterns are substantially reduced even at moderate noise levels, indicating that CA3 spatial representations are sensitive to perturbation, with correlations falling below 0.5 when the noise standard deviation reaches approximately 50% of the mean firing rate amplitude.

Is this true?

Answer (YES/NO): NO